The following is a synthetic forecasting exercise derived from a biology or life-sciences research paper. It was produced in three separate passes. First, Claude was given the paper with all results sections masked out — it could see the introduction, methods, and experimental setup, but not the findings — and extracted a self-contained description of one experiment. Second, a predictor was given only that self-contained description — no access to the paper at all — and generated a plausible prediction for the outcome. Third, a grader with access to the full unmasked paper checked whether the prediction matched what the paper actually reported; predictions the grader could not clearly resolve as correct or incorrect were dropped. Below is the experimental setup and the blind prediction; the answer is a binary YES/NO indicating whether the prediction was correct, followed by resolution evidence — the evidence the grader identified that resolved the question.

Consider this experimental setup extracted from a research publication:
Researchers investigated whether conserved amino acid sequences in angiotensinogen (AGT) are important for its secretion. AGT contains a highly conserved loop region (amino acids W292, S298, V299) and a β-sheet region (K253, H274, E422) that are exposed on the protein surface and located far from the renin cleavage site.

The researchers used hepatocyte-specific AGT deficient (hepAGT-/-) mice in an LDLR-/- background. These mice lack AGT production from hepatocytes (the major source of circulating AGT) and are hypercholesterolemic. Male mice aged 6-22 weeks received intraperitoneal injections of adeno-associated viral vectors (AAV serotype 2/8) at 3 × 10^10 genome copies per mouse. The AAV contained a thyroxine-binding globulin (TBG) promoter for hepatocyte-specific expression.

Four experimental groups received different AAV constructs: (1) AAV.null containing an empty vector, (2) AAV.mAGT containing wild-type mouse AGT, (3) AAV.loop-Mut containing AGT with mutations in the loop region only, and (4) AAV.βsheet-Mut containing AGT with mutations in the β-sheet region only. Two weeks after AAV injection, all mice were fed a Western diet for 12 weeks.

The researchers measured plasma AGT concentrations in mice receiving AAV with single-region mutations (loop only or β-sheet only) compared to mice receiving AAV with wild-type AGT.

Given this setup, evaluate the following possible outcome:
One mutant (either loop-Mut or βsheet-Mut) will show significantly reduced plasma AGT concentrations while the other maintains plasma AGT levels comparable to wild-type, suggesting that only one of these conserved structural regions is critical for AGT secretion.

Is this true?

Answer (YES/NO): NO